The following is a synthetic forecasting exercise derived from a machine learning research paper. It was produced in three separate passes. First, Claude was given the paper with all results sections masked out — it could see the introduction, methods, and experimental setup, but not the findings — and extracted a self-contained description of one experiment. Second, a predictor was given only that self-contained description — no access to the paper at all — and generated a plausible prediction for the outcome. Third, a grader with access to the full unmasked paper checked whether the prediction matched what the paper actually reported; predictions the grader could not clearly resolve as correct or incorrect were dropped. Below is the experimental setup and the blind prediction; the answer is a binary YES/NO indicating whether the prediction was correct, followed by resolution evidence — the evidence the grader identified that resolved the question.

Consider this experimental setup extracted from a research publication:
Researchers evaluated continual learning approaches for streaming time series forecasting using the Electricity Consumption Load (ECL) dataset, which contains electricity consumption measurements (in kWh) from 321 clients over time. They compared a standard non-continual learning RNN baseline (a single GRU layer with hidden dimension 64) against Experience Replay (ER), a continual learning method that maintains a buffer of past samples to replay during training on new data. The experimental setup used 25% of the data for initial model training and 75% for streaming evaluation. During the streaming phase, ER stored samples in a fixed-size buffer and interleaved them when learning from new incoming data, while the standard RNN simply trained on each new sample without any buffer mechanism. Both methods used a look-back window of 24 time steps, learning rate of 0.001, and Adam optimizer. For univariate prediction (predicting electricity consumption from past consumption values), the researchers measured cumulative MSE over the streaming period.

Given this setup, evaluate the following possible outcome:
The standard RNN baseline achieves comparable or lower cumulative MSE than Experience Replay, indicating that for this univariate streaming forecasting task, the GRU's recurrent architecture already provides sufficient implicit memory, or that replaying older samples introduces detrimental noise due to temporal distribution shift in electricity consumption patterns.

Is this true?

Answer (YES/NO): YES